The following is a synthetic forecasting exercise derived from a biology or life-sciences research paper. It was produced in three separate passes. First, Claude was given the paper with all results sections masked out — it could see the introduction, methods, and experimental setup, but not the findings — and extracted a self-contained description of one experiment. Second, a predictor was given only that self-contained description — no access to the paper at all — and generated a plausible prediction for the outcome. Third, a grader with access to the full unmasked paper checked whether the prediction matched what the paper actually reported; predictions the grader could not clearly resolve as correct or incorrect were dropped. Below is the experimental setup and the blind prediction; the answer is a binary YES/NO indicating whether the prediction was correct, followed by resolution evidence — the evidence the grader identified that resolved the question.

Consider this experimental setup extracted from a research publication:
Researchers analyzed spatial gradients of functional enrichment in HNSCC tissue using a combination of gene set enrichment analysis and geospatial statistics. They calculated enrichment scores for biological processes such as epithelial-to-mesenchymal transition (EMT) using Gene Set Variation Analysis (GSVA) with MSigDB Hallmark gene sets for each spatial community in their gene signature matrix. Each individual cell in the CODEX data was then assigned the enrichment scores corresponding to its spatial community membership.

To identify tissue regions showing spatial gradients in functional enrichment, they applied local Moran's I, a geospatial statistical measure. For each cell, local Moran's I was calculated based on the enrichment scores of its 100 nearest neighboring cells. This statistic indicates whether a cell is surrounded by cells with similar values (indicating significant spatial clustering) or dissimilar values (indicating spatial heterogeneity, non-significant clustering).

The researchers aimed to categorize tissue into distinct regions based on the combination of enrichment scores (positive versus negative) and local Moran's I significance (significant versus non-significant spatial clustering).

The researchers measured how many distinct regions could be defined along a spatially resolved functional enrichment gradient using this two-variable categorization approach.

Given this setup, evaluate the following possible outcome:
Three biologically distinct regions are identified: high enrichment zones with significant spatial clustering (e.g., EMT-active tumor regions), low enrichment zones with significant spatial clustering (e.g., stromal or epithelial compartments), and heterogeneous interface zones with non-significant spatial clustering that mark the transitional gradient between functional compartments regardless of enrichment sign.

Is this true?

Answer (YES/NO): NO